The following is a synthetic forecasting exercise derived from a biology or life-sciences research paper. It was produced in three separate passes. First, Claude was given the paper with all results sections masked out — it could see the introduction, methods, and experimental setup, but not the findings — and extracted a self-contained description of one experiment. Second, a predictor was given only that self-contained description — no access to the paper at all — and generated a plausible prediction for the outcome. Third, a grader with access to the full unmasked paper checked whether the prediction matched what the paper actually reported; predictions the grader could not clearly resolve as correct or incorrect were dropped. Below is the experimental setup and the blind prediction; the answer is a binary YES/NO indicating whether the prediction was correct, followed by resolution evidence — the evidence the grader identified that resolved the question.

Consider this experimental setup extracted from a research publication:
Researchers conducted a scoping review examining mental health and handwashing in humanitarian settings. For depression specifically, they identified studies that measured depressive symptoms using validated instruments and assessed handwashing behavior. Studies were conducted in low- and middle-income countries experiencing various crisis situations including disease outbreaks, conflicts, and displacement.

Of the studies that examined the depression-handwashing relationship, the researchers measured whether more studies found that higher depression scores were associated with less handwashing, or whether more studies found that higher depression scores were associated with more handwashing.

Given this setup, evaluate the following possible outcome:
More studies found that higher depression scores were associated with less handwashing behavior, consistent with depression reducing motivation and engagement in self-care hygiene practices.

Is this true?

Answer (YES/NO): YES